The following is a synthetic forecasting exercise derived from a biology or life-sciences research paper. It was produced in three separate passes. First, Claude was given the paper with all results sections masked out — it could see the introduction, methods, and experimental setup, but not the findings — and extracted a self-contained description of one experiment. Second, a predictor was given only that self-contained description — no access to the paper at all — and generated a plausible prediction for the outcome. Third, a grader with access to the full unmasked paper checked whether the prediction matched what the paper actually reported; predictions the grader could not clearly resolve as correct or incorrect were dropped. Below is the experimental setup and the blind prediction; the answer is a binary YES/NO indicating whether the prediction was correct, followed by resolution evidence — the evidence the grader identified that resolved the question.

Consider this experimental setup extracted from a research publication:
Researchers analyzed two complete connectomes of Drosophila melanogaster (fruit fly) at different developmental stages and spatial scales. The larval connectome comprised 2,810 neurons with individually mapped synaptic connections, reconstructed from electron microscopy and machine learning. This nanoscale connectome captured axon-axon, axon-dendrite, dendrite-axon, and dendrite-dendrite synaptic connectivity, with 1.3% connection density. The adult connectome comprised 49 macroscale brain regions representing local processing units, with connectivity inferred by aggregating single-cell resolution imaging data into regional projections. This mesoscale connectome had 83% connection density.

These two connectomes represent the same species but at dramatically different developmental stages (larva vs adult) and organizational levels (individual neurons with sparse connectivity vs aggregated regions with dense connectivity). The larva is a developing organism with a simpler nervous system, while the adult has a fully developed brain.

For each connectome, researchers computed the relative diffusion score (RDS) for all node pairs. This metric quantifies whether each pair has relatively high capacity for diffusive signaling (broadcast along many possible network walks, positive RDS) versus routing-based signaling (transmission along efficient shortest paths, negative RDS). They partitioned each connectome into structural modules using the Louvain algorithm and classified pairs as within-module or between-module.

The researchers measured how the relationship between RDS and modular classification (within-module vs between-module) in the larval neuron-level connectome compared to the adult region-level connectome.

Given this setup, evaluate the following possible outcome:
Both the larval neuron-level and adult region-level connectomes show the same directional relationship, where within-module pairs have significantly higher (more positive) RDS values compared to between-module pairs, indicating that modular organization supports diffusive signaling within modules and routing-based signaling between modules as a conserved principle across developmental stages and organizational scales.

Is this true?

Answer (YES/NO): YES